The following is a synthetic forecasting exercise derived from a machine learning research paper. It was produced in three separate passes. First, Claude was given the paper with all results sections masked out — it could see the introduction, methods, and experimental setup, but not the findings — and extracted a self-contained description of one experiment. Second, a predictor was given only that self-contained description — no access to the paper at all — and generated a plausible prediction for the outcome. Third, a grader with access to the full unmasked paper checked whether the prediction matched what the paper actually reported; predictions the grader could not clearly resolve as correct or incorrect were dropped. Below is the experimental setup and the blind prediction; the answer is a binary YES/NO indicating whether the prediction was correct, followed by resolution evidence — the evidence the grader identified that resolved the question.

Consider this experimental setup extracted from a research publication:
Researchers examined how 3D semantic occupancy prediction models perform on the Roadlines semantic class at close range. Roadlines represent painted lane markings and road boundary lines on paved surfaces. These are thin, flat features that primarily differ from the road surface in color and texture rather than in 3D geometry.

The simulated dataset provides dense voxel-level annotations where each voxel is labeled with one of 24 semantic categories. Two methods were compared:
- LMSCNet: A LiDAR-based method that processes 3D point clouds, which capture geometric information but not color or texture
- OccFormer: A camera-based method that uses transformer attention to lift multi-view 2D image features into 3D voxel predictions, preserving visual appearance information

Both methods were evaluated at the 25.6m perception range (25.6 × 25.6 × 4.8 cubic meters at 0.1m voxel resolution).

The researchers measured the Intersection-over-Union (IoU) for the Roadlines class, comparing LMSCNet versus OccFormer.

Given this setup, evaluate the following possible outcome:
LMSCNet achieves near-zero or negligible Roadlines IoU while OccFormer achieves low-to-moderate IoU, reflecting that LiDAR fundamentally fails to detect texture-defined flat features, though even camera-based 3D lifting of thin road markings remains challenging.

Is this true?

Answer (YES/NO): NO